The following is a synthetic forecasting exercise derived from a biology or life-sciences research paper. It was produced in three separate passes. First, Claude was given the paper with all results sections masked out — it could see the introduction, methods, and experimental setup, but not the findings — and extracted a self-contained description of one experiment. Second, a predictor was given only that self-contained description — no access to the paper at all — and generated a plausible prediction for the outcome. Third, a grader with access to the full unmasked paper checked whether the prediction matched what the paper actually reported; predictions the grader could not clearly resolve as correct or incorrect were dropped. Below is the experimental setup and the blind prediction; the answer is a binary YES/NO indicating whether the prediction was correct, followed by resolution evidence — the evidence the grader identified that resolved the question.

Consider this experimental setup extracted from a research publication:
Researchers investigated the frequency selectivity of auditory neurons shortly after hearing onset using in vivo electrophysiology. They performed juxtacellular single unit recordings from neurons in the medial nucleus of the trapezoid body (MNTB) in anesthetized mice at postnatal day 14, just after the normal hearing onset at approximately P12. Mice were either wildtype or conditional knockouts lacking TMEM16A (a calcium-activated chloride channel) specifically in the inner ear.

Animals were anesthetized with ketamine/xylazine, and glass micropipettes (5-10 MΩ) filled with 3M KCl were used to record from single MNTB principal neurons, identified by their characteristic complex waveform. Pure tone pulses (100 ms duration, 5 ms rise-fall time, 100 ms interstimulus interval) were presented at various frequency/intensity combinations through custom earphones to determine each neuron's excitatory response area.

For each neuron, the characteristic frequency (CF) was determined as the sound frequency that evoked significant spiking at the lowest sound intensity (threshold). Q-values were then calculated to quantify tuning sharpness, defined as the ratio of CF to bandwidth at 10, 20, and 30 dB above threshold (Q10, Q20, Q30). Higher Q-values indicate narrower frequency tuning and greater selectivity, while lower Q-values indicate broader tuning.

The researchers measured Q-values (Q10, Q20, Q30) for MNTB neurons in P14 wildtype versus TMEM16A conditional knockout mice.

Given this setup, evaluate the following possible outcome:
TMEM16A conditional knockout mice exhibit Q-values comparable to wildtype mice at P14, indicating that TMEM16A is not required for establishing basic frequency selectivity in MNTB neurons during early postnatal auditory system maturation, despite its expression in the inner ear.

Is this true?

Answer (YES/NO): NO